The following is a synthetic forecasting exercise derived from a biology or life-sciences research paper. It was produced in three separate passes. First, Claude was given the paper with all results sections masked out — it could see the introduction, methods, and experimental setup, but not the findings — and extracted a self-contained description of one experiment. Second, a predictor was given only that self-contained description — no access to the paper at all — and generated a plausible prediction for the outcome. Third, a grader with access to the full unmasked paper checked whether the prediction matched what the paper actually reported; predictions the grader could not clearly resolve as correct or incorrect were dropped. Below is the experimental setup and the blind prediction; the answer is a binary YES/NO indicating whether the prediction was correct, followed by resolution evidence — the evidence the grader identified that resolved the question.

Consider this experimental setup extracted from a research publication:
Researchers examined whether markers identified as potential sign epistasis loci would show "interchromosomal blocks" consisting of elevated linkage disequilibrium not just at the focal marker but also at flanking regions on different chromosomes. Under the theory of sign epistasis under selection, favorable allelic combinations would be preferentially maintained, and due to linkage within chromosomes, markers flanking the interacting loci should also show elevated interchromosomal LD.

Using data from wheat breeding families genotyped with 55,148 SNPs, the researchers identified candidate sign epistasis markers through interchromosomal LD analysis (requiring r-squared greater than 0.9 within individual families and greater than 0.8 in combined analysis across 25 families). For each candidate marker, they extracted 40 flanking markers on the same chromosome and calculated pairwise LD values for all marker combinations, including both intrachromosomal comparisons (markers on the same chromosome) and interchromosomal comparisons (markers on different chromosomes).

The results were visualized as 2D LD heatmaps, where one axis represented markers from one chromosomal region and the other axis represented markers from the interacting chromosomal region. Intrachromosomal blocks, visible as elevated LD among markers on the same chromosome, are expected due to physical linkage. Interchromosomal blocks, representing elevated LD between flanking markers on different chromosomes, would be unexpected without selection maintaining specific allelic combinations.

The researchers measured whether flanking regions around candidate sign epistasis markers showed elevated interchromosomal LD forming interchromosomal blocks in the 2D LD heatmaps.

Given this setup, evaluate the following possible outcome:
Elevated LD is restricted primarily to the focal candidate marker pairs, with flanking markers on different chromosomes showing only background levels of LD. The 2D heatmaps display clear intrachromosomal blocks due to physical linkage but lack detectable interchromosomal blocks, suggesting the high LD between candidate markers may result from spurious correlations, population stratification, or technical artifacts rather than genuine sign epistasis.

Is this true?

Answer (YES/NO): NO